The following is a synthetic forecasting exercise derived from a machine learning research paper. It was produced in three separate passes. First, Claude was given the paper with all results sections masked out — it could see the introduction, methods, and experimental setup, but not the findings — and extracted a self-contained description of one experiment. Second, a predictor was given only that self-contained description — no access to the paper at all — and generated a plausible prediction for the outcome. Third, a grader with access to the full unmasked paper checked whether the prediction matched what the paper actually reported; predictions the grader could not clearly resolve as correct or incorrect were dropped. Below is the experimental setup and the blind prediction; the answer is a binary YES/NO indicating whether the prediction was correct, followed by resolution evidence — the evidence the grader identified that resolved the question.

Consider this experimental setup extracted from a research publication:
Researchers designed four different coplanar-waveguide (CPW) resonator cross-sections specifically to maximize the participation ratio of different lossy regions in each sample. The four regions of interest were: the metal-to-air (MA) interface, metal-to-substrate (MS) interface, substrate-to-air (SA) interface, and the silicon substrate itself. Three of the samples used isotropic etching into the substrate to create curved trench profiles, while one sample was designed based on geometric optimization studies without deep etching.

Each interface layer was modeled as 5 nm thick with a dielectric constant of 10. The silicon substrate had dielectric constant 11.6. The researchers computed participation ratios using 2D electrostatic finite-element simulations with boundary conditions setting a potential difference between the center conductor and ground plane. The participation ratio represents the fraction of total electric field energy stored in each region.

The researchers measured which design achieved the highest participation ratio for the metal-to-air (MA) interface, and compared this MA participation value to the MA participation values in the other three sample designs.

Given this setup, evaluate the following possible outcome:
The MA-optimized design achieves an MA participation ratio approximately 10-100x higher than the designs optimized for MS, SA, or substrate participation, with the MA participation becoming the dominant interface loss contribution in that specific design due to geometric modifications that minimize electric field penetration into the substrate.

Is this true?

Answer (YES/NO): NO